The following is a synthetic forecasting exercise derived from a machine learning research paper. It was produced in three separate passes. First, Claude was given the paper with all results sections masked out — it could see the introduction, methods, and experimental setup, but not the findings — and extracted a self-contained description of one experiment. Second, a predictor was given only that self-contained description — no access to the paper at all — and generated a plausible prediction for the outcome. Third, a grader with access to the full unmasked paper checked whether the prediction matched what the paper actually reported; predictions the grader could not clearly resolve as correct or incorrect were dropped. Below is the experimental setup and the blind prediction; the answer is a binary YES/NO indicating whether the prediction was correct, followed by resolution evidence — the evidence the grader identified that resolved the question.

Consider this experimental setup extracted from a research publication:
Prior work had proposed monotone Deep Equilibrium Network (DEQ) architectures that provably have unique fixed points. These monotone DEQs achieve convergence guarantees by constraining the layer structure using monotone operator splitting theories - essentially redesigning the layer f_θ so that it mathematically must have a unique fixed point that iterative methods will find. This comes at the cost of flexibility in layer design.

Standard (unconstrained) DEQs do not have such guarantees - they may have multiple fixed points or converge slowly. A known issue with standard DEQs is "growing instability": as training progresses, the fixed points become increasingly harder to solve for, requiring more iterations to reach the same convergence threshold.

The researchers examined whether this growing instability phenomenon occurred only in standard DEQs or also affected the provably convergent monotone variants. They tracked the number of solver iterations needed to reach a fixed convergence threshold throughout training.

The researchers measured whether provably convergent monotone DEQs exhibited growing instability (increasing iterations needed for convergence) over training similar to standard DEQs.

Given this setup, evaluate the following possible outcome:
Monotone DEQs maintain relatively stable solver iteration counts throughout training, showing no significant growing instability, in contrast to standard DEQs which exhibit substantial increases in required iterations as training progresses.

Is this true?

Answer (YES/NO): NO